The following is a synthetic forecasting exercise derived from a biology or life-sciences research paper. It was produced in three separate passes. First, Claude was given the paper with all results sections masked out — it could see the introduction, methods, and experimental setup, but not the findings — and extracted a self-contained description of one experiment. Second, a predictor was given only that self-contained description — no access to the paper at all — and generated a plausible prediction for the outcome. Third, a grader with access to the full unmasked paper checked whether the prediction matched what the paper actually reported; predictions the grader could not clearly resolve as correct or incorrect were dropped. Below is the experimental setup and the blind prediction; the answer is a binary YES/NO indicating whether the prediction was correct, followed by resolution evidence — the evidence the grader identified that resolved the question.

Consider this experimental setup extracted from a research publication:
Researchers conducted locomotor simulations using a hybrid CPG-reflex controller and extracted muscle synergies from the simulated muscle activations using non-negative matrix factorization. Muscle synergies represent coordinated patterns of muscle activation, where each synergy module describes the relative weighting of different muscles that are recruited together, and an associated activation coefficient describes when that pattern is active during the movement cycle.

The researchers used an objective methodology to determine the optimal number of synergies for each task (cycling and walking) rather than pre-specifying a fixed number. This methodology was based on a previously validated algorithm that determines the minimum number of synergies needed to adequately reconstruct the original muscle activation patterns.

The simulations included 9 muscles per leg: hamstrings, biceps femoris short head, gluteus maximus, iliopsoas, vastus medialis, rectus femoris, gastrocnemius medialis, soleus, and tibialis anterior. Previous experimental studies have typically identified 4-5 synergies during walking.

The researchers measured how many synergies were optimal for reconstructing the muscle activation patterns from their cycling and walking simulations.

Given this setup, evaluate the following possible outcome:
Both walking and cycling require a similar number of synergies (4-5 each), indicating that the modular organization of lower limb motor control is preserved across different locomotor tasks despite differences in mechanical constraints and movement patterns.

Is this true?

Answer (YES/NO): YES